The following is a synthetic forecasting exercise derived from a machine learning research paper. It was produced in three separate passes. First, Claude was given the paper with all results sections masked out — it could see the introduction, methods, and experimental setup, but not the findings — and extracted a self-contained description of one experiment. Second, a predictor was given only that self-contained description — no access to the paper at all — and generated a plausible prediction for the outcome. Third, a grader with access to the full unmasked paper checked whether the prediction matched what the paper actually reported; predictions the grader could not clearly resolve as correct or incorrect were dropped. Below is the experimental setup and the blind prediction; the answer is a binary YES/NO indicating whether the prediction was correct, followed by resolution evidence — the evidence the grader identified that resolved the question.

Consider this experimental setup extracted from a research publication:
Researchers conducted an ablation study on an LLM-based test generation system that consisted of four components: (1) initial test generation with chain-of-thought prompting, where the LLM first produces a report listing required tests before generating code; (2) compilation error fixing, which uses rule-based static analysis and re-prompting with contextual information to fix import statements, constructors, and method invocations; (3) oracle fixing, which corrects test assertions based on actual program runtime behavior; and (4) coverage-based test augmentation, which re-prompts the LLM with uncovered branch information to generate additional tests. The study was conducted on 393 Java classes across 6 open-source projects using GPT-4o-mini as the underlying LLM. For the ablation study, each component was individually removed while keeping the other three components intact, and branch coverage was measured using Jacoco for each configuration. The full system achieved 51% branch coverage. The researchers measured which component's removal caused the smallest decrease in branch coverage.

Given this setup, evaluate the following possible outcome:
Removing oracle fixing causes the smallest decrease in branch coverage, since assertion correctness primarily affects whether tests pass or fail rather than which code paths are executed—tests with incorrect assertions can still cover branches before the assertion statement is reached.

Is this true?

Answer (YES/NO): NO